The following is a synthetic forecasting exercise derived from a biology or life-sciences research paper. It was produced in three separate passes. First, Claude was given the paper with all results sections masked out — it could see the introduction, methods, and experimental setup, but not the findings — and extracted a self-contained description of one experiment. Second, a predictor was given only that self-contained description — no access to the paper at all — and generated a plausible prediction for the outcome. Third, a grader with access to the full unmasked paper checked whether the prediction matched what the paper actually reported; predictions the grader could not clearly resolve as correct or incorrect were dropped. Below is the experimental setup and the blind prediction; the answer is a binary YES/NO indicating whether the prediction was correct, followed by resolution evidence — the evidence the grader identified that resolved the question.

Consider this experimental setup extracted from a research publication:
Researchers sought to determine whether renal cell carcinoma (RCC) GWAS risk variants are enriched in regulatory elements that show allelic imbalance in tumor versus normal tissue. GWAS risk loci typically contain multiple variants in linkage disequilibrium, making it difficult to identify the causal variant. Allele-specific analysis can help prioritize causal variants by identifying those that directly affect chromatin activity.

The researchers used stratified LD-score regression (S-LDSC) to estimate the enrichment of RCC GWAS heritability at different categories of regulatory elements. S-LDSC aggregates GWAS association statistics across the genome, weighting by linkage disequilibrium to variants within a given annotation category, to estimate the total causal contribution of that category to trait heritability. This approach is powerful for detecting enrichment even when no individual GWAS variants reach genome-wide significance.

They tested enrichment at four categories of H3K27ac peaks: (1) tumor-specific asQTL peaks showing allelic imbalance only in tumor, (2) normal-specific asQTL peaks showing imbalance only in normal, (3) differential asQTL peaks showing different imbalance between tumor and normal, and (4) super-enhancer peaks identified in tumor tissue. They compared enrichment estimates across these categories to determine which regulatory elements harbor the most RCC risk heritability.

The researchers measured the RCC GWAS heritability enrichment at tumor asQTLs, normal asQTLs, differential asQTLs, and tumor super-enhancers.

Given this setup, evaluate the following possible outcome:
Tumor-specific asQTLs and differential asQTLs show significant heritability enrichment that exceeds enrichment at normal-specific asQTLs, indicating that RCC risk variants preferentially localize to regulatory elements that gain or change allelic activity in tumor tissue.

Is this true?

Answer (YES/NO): NO